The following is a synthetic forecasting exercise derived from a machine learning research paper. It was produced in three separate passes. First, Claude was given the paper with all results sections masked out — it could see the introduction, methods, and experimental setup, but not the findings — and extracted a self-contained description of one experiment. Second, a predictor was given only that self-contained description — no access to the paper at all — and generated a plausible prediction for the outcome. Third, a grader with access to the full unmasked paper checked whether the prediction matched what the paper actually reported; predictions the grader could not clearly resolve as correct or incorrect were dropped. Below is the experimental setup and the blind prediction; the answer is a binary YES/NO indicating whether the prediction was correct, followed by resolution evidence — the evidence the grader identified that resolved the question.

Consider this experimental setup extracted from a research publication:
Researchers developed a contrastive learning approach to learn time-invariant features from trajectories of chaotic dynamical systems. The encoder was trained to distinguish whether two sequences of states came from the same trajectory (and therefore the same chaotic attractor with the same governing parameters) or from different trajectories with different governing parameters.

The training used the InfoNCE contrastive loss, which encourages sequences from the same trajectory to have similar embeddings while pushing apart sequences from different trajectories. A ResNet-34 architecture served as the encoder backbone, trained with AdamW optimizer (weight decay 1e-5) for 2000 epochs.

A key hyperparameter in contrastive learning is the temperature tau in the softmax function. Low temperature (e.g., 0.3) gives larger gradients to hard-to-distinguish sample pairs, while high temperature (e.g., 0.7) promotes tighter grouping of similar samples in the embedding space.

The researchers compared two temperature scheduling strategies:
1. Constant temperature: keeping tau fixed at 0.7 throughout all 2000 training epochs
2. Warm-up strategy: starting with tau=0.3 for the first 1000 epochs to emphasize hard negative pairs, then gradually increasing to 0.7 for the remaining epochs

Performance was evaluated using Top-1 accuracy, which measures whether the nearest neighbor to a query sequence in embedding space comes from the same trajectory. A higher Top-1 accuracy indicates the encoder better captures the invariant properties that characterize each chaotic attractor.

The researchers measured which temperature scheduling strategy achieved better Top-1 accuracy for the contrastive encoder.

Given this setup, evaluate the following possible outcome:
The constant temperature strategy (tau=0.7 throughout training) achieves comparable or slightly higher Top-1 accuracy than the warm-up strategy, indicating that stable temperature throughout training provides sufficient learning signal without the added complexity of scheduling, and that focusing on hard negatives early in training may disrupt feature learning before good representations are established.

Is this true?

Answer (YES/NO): NO